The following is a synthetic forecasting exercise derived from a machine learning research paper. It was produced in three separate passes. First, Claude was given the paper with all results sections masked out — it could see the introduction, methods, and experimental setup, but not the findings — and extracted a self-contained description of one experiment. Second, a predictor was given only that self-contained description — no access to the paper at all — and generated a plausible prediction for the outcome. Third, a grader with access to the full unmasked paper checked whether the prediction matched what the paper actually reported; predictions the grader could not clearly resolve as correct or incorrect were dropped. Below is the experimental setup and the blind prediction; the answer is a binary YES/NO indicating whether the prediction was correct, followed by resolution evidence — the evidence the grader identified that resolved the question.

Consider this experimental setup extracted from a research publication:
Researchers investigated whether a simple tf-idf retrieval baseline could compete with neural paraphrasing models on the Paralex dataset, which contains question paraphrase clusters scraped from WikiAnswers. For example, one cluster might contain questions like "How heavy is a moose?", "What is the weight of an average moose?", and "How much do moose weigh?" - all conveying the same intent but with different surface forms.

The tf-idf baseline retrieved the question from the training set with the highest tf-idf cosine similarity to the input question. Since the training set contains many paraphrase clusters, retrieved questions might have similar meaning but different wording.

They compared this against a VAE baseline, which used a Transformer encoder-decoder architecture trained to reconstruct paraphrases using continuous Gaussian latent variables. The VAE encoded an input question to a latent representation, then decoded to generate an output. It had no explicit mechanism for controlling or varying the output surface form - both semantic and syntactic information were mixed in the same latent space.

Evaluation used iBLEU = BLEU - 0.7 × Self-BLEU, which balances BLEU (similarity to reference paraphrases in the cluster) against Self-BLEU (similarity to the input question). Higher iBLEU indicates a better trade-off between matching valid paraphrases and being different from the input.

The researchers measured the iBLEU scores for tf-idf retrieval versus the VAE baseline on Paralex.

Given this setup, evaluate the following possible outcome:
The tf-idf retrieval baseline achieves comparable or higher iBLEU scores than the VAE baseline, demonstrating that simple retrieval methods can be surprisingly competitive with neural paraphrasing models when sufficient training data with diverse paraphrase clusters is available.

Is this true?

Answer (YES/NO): YES